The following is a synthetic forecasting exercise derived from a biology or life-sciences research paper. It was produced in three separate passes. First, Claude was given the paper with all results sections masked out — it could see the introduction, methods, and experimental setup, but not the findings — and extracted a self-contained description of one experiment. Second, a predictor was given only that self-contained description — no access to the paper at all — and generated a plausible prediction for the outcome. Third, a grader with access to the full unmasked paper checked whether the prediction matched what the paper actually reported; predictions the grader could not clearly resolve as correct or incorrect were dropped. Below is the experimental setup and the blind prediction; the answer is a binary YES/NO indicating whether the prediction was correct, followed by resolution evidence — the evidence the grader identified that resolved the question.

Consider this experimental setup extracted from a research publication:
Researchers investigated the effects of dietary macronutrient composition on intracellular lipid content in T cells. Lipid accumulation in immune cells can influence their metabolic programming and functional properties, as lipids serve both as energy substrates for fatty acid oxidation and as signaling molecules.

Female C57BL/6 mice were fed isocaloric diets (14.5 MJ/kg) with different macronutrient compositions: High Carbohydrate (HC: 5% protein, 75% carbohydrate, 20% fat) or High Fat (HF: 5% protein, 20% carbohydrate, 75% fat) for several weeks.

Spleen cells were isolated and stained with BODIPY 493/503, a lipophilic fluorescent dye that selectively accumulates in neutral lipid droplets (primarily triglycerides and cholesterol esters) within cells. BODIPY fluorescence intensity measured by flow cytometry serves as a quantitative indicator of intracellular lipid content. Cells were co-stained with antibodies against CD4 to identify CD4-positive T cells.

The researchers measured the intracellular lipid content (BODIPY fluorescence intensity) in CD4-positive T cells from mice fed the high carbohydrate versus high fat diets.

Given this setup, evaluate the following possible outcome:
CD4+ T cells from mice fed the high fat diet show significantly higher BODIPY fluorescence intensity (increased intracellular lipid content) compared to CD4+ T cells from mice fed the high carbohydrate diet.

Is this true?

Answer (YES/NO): YES